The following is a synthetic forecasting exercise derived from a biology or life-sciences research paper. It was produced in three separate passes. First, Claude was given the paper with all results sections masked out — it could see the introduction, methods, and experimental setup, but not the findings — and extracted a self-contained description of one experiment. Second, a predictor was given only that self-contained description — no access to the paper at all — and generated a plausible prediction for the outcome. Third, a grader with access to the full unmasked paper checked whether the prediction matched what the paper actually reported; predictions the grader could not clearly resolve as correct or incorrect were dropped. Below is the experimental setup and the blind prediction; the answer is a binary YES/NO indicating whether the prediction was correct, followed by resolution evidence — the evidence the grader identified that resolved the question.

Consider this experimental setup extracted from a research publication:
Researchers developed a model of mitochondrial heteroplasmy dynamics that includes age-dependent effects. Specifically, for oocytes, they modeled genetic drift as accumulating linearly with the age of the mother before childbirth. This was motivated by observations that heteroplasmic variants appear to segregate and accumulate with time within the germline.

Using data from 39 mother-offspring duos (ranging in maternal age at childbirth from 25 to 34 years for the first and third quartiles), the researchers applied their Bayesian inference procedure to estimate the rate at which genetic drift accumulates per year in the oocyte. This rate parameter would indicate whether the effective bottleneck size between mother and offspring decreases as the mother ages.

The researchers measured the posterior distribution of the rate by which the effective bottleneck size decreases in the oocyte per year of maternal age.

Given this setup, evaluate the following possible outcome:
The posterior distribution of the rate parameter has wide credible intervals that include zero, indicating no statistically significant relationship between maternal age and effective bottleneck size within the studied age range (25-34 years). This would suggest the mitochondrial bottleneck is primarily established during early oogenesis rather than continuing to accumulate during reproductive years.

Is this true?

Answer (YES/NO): YES